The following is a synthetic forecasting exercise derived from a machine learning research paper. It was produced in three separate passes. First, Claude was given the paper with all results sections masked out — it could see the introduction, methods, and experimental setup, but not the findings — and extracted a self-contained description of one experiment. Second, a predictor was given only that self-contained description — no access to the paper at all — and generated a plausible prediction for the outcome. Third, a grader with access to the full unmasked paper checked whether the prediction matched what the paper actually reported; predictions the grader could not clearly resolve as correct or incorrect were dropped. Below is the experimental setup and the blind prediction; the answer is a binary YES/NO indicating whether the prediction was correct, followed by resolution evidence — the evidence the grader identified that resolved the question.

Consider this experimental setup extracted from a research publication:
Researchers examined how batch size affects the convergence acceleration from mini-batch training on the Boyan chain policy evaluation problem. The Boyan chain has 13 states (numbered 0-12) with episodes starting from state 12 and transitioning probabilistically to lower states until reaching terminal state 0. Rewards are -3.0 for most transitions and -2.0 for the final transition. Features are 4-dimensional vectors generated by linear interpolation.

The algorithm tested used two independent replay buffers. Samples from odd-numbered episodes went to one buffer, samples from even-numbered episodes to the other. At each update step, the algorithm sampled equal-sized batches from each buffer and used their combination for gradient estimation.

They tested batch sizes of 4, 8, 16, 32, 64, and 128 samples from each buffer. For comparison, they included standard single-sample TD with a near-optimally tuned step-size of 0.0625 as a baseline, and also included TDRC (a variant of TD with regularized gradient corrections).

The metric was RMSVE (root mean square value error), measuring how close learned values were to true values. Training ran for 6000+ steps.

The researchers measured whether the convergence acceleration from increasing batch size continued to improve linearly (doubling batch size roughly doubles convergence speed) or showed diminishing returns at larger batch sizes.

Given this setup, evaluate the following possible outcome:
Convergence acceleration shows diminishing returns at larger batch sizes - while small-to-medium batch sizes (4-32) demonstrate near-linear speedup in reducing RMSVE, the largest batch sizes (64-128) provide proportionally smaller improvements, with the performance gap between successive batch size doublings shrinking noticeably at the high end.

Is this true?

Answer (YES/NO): YES